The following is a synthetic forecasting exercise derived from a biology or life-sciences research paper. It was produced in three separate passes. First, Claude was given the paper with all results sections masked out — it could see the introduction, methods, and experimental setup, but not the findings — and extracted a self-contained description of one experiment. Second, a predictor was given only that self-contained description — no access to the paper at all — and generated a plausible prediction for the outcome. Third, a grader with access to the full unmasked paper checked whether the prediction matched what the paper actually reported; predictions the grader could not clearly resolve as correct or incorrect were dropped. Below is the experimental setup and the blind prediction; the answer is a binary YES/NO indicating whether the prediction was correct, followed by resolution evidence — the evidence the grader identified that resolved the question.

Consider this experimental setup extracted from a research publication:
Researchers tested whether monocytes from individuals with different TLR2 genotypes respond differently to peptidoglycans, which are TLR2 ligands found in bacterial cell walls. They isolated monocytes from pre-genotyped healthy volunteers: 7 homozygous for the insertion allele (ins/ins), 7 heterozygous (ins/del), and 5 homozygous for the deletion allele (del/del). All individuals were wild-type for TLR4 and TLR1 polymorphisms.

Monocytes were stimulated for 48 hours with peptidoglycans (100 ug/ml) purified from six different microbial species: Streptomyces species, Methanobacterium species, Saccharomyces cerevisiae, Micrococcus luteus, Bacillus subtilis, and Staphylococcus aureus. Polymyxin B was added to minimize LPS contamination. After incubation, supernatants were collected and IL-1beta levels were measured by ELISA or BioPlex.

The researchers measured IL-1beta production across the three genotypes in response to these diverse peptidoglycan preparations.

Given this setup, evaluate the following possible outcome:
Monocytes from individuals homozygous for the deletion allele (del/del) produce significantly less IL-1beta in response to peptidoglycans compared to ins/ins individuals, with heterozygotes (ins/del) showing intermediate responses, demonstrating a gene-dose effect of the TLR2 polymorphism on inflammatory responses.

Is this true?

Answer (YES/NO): NO